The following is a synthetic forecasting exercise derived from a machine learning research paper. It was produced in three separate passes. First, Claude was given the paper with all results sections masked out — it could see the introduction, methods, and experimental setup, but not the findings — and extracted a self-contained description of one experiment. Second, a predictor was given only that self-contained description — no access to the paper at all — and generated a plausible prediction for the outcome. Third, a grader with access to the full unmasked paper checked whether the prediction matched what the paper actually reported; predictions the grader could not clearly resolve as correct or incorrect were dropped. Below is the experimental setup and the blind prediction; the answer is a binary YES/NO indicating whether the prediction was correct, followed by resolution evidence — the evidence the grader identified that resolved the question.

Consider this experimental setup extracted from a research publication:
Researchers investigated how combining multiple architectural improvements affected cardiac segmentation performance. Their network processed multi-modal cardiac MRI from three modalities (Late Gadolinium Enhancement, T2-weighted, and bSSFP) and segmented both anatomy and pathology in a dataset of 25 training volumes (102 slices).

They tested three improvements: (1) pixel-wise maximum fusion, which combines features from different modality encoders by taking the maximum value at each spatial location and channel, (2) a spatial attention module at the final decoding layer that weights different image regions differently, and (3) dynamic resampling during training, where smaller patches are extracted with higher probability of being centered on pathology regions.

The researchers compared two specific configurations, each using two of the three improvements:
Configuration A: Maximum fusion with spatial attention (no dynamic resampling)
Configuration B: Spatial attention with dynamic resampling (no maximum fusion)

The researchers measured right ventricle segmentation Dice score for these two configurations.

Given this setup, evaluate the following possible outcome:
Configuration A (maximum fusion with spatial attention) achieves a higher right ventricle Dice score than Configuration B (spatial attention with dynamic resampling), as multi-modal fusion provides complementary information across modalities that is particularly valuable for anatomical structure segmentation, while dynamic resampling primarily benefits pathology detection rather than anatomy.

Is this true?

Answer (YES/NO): NO